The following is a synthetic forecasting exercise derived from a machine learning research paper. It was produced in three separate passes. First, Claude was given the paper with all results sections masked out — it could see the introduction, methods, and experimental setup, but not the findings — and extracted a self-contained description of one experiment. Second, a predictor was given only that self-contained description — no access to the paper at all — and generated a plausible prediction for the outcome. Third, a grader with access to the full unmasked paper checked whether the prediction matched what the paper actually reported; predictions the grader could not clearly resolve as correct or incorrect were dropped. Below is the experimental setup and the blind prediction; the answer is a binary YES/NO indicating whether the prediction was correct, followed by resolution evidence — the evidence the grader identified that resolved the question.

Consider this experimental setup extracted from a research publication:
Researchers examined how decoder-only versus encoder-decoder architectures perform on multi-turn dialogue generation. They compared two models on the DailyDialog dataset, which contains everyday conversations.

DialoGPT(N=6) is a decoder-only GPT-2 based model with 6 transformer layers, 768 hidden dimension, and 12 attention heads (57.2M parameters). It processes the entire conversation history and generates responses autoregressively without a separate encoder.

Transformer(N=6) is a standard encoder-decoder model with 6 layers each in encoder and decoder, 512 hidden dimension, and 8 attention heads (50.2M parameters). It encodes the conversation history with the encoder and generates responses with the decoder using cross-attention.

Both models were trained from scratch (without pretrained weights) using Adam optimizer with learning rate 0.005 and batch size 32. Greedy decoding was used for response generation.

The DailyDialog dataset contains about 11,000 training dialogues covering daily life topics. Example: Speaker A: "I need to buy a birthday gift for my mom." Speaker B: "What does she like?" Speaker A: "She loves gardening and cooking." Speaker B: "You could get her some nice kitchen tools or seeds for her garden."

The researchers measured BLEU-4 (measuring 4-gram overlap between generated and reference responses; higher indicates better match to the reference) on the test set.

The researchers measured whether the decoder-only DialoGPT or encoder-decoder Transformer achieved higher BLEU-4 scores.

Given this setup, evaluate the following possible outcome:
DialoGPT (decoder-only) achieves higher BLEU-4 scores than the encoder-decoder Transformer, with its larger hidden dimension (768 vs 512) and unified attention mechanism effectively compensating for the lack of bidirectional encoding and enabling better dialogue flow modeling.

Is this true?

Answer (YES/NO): YES